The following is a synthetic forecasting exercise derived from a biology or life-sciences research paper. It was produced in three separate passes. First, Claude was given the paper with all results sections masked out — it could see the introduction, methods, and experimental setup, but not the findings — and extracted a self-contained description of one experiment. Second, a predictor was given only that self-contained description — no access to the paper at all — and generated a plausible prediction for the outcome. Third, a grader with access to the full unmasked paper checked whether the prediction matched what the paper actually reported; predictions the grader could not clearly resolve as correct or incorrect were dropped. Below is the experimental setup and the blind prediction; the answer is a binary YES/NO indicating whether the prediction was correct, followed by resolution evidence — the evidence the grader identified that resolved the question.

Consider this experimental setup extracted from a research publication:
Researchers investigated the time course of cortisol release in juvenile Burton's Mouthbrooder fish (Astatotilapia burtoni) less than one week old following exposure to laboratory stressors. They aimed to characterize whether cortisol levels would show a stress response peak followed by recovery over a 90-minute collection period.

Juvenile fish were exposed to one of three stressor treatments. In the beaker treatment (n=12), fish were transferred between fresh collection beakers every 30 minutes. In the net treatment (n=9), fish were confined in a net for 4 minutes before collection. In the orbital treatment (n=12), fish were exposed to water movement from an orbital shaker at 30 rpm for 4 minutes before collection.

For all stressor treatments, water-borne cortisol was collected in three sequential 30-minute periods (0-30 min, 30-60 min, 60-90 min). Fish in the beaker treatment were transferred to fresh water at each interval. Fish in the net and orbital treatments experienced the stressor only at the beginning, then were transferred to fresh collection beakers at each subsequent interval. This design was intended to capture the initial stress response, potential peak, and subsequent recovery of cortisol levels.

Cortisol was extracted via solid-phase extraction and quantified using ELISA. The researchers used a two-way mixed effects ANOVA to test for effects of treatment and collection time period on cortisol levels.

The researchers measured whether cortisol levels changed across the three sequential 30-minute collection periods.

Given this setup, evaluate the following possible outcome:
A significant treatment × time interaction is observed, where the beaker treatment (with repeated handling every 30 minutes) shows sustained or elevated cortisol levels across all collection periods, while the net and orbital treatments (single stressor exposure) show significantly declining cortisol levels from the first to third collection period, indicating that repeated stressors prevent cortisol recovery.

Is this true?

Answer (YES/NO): NO